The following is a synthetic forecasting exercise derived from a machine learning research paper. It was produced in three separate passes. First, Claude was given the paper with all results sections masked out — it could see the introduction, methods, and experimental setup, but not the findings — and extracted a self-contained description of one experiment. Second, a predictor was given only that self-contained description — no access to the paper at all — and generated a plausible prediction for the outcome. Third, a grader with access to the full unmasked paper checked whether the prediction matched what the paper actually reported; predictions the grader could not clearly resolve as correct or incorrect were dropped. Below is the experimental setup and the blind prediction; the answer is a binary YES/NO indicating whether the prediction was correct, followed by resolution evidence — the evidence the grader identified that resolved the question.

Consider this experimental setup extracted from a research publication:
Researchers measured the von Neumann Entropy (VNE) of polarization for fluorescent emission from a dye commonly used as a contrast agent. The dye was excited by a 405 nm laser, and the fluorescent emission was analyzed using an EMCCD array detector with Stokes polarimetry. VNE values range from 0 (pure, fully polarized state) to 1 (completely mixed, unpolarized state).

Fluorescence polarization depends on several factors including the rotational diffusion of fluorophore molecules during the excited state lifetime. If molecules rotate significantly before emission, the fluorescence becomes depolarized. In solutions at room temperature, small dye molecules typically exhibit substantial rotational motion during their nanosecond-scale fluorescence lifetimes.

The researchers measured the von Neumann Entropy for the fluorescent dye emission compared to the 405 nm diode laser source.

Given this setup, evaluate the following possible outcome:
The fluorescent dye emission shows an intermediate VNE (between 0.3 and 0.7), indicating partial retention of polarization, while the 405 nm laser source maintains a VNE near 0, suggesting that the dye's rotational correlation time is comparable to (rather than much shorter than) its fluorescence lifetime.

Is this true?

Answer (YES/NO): NO